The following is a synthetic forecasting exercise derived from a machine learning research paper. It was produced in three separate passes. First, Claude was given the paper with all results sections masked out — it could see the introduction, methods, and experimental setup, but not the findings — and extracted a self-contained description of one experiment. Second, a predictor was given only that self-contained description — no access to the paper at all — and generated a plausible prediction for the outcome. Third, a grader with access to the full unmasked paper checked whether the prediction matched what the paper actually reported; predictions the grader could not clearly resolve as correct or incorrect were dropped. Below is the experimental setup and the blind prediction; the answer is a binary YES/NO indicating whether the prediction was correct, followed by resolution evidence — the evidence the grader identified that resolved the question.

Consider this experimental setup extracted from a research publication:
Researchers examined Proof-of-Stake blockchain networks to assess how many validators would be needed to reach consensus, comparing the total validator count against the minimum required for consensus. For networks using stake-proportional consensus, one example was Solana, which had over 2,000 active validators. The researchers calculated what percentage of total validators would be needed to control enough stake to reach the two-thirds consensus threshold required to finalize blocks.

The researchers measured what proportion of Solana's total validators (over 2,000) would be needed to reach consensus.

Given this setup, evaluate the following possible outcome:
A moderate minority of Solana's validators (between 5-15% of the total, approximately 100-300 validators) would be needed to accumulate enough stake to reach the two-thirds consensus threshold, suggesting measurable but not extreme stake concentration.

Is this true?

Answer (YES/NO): YES